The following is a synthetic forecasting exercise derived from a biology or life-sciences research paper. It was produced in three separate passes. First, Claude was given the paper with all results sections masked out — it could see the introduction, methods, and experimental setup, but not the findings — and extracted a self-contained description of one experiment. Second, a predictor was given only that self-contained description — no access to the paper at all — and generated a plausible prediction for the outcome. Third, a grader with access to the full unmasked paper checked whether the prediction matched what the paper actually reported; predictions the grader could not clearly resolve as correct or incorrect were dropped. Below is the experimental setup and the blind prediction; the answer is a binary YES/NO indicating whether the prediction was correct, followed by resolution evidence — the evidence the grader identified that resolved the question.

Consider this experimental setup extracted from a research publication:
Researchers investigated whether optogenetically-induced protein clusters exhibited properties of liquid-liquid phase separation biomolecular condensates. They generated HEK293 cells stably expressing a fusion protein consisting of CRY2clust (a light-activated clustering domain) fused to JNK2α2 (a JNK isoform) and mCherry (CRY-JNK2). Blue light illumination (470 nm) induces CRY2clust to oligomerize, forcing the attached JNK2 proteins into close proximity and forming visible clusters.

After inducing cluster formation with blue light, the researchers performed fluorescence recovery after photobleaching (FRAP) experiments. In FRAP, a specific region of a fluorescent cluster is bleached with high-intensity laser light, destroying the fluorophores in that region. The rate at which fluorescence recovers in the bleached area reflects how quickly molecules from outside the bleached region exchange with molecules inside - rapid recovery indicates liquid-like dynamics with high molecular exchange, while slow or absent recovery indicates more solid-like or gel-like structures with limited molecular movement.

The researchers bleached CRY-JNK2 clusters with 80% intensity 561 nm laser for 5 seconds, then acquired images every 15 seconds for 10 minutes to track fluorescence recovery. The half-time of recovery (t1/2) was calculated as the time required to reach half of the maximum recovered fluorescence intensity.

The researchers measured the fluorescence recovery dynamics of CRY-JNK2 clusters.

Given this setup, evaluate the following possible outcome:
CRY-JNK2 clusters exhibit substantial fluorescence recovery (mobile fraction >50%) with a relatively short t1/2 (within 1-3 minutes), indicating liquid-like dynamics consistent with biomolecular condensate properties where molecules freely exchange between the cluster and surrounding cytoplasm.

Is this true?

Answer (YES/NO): YES